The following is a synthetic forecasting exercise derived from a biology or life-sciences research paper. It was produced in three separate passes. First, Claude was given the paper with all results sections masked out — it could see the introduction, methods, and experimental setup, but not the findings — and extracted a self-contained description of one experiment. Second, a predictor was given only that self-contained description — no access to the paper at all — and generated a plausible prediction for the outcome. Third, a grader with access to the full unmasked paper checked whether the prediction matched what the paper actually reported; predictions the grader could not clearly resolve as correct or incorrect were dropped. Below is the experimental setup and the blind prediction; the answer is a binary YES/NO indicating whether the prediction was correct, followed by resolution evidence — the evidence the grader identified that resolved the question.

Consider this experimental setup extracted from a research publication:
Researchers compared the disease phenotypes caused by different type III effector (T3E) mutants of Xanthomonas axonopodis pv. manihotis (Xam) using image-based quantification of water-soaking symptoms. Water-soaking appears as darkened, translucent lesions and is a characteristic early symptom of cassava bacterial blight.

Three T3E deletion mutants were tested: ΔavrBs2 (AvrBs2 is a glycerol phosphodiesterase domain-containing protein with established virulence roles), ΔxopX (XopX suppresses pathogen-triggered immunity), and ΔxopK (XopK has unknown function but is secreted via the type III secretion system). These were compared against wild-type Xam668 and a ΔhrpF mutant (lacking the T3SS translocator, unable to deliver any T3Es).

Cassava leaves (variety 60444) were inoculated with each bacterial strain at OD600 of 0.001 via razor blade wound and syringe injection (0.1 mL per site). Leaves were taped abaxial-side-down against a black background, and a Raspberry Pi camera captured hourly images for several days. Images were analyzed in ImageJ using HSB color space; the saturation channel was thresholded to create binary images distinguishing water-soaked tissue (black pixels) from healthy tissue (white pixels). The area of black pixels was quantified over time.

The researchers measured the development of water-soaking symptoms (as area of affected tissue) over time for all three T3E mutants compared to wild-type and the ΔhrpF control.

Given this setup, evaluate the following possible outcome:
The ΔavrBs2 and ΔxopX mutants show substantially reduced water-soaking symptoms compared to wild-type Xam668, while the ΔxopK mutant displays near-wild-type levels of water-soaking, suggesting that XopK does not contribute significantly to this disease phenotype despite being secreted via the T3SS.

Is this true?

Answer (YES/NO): NO